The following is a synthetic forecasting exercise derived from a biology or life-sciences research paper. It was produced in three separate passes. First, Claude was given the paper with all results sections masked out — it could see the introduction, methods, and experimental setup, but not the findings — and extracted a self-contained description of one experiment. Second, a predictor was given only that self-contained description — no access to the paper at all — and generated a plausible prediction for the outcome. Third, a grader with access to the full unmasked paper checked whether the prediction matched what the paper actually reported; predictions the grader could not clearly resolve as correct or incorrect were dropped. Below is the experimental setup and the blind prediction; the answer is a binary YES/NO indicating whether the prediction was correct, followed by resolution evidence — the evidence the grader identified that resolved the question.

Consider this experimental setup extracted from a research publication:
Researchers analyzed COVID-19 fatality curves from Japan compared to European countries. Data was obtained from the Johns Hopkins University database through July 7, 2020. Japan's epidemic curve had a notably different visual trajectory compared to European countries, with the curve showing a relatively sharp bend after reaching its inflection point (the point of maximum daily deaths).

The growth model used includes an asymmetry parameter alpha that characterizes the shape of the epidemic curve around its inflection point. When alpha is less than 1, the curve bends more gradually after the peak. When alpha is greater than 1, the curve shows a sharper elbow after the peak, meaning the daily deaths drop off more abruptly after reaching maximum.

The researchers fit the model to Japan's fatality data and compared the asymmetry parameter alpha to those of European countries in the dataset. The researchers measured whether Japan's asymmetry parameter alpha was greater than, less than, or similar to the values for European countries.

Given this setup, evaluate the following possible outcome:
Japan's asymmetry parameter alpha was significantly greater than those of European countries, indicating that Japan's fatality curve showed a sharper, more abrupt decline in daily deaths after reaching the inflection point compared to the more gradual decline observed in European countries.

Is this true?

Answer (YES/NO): YES